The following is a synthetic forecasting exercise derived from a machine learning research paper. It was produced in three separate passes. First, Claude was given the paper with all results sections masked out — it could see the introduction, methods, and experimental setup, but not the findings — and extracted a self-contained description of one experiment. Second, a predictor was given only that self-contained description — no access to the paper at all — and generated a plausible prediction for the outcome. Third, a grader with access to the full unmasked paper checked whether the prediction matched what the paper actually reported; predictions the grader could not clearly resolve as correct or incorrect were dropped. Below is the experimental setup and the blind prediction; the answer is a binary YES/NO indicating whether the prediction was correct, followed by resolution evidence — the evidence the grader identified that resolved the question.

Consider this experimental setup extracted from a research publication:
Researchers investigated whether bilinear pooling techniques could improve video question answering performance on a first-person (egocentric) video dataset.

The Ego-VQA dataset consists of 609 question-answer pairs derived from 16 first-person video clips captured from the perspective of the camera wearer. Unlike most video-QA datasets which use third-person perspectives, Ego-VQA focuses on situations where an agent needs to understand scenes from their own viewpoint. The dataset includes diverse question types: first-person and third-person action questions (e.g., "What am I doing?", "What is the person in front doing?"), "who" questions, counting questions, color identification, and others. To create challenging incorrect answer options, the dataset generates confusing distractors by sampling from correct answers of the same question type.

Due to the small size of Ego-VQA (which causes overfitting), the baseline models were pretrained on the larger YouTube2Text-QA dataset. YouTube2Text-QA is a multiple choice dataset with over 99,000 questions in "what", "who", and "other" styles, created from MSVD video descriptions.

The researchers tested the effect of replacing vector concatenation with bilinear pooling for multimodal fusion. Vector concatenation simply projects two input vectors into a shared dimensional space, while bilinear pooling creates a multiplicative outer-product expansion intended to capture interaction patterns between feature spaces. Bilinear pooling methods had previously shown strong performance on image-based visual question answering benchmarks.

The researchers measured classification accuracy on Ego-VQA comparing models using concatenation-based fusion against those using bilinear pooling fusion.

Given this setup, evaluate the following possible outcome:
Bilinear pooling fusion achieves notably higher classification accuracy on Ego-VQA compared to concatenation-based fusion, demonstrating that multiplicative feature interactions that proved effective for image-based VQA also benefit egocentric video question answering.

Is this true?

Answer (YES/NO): NO